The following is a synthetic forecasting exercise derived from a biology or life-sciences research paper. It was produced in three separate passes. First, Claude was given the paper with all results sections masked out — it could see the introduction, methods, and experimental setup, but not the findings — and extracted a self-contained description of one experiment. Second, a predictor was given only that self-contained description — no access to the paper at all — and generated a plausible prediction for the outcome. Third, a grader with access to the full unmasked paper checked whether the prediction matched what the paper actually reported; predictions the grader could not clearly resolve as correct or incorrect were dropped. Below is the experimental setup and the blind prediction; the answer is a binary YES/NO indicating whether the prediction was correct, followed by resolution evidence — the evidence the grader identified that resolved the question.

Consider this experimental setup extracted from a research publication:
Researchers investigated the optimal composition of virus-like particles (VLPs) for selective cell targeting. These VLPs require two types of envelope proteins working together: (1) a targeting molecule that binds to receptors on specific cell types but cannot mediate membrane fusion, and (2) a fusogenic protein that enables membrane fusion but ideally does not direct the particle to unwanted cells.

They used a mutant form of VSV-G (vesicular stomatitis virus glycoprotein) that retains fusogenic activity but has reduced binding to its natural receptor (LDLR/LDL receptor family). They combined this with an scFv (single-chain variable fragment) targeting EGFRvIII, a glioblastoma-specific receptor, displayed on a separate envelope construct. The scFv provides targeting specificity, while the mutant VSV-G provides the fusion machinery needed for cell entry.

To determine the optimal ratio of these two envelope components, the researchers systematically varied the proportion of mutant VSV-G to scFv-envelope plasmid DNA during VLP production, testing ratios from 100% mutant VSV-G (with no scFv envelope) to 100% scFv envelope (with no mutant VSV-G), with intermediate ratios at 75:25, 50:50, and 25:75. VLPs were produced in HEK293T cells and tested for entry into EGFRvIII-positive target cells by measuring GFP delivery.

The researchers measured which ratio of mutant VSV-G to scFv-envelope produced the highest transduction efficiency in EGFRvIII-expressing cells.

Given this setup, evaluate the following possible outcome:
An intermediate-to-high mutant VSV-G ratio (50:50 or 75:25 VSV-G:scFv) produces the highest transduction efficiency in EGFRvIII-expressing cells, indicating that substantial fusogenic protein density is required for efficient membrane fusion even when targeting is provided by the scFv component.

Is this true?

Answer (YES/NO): YES